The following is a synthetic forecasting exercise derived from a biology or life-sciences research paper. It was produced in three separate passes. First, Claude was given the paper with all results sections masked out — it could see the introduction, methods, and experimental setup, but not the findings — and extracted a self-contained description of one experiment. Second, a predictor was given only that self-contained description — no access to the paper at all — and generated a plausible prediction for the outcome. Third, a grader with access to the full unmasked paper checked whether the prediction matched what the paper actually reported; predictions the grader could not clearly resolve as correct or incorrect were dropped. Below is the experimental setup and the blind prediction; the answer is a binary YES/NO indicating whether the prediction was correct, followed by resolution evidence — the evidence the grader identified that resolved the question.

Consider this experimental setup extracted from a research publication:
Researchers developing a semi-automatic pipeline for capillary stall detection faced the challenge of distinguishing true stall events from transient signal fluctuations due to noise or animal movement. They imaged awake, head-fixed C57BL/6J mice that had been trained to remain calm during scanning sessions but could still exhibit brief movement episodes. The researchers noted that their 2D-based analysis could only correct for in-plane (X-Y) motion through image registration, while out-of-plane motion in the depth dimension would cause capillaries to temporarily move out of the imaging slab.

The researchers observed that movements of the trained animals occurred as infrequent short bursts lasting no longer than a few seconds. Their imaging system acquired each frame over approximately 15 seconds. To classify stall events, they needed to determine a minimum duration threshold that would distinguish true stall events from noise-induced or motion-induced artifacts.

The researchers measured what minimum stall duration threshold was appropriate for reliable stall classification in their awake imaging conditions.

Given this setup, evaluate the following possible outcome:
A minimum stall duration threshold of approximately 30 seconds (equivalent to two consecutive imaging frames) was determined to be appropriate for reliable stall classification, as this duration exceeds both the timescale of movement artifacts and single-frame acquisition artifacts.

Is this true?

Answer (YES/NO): YES